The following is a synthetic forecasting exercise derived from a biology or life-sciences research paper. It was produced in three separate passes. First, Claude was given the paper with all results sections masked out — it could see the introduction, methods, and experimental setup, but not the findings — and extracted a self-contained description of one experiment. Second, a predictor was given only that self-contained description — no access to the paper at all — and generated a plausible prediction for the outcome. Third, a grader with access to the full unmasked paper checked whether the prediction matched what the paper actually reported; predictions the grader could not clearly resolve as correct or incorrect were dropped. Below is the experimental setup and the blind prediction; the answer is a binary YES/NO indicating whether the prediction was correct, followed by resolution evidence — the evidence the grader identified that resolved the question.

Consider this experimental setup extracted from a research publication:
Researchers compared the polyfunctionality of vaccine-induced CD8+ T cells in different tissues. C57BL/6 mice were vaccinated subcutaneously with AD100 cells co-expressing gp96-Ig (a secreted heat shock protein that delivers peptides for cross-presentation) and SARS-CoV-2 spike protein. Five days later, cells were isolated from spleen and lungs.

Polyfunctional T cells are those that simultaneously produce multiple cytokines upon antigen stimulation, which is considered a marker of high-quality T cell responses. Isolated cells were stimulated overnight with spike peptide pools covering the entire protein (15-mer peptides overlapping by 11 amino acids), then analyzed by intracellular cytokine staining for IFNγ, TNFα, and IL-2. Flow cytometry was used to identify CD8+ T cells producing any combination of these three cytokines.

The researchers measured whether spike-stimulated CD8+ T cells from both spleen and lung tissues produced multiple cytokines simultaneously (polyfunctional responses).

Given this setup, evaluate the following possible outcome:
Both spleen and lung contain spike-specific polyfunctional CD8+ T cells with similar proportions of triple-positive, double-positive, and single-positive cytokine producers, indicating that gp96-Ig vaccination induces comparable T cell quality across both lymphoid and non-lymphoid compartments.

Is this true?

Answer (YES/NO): YES